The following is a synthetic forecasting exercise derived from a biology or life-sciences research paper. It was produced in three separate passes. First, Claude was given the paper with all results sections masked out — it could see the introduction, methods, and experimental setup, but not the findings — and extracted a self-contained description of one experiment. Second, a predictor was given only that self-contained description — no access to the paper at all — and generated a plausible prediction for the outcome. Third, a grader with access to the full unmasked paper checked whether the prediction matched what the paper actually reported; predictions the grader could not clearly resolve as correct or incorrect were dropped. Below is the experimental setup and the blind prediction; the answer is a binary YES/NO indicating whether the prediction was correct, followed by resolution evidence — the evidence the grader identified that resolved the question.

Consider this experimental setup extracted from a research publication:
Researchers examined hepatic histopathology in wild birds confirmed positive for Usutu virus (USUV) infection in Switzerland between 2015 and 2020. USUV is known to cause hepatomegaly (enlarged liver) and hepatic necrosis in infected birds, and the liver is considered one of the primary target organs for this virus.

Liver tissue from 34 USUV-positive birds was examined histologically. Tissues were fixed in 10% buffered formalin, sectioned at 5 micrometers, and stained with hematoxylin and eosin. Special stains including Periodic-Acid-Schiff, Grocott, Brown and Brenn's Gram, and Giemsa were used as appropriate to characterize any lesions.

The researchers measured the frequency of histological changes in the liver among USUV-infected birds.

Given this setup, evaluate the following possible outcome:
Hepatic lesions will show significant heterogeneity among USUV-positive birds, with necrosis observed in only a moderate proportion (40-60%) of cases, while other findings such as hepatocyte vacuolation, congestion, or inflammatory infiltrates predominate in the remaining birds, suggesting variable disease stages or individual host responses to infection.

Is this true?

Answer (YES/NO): NO